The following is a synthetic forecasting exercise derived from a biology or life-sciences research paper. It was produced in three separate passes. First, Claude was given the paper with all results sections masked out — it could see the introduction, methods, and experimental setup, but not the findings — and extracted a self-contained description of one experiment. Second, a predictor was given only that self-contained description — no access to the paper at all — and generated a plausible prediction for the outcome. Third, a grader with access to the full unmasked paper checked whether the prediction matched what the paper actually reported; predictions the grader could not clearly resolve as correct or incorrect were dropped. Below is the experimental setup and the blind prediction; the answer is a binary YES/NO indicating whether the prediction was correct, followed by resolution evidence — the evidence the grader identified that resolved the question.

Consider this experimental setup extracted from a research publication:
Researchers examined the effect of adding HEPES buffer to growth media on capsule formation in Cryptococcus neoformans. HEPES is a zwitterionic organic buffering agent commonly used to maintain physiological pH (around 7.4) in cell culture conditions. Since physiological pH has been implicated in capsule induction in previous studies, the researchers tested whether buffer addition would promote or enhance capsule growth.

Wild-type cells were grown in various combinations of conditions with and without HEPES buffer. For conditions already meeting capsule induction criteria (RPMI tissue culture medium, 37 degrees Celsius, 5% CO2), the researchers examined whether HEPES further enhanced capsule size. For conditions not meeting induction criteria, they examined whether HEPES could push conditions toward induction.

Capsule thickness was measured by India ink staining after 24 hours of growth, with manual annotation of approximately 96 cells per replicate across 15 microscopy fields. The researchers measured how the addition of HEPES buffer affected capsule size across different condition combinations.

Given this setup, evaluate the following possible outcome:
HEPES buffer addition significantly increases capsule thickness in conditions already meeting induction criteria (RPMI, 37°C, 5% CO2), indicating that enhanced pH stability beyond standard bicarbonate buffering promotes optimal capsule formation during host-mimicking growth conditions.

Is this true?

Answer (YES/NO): NO